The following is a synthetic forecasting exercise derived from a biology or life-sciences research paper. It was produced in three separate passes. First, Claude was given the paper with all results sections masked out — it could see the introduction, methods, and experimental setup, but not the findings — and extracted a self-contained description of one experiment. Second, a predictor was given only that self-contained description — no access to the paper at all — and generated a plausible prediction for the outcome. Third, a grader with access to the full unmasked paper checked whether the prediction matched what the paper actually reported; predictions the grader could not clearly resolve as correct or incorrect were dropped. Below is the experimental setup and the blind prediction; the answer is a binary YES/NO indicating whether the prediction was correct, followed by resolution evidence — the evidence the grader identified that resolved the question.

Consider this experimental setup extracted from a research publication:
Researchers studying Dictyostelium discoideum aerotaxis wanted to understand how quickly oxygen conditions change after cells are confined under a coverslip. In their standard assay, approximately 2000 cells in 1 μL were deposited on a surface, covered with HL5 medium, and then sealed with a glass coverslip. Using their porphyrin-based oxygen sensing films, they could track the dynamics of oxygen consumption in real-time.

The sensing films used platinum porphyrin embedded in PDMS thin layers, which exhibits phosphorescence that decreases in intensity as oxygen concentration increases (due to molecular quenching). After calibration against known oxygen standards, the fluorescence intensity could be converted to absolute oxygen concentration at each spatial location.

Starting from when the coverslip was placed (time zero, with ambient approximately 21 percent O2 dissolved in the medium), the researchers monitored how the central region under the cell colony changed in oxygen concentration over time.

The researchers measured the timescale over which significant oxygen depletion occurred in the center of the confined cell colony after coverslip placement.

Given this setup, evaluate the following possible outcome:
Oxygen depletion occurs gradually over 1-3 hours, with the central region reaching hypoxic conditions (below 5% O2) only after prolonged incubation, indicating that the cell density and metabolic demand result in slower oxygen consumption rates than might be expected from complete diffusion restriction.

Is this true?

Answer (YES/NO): NO